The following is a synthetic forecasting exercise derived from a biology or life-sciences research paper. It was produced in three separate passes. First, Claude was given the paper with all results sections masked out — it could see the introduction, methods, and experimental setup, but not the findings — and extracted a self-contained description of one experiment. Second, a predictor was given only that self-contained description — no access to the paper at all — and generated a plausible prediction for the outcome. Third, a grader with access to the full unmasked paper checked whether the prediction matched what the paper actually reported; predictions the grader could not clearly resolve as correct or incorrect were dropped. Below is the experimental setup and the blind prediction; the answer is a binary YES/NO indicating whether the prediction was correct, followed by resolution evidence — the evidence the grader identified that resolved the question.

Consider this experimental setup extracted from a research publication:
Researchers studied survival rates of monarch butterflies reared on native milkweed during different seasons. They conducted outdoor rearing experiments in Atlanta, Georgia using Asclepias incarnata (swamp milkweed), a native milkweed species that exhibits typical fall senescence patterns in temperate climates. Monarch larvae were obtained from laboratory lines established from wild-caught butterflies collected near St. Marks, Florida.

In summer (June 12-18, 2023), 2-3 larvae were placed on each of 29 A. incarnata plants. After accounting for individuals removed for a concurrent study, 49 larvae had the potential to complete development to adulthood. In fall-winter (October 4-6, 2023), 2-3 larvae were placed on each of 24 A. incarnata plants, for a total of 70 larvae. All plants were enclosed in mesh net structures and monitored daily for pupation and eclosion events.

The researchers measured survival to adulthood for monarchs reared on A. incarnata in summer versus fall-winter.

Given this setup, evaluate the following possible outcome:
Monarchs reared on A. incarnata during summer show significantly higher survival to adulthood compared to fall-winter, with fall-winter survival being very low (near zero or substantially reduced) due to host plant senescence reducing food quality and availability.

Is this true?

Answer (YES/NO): YES